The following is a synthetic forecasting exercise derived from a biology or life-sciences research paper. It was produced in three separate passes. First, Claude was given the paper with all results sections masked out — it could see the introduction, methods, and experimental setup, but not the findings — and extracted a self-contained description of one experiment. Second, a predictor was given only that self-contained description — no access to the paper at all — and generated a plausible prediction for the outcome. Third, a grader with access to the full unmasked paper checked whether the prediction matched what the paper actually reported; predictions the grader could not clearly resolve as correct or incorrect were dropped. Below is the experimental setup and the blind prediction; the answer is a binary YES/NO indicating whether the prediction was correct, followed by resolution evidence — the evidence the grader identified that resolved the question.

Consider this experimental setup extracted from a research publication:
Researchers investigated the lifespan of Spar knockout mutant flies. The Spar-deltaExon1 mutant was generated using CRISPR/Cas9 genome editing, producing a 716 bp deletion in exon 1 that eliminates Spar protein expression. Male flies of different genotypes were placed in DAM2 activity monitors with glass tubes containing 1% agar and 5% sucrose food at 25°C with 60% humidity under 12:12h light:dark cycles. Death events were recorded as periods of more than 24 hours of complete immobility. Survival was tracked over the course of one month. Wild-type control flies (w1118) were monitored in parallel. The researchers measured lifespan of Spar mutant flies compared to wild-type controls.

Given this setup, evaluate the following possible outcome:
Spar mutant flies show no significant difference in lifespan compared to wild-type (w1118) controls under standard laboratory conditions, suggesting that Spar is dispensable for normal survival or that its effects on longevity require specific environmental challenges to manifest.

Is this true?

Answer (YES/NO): NO